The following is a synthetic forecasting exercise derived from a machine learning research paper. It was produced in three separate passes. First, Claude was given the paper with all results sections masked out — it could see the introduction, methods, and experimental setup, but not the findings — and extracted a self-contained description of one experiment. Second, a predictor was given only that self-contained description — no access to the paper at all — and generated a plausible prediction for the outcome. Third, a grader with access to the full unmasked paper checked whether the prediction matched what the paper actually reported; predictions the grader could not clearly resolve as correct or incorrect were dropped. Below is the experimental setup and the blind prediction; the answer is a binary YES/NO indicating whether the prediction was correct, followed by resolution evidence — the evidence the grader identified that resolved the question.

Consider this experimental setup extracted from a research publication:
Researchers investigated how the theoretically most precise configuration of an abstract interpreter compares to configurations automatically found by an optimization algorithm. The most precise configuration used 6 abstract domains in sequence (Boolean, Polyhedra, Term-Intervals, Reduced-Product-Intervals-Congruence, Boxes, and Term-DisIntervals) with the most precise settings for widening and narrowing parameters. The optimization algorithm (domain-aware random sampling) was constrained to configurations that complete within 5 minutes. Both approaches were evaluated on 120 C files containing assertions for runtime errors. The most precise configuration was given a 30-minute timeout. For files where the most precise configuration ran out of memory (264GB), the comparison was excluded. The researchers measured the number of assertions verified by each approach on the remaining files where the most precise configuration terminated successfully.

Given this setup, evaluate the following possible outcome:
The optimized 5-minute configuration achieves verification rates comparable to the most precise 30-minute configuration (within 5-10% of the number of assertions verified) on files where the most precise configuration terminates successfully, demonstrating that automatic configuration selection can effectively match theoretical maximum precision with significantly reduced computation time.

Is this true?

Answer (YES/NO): NO